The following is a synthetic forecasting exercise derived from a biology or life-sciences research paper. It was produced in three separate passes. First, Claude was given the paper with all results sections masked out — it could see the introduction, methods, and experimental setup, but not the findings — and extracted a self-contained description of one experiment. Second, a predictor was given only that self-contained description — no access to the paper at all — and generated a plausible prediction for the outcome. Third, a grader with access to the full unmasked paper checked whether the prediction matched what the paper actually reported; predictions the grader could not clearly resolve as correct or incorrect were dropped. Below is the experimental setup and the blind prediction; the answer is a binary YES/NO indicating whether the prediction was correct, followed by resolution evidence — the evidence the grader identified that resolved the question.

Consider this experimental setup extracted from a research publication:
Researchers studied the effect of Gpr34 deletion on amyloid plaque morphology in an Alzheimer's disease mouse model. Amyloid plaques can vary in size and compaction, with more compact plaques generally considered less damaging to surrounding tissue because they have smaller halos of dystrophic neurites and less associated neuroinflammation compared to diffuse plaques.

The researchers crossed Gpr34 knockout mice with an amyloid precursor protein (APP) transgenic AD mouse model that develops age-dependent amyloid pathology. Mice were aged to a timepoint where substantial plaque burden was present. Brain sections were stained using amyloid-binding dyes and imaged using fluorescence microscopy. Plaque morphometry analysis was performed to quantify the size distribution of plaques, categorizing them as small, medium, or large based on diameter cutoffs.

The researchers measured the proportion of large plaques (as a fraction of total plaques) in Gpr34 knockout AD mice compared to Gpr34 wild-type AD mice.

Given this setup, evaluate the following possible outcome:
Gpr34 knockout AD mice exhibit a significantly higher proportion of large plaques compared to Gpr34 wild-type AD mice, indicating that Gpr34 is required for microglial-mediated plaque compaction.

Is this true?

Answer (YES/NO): NO